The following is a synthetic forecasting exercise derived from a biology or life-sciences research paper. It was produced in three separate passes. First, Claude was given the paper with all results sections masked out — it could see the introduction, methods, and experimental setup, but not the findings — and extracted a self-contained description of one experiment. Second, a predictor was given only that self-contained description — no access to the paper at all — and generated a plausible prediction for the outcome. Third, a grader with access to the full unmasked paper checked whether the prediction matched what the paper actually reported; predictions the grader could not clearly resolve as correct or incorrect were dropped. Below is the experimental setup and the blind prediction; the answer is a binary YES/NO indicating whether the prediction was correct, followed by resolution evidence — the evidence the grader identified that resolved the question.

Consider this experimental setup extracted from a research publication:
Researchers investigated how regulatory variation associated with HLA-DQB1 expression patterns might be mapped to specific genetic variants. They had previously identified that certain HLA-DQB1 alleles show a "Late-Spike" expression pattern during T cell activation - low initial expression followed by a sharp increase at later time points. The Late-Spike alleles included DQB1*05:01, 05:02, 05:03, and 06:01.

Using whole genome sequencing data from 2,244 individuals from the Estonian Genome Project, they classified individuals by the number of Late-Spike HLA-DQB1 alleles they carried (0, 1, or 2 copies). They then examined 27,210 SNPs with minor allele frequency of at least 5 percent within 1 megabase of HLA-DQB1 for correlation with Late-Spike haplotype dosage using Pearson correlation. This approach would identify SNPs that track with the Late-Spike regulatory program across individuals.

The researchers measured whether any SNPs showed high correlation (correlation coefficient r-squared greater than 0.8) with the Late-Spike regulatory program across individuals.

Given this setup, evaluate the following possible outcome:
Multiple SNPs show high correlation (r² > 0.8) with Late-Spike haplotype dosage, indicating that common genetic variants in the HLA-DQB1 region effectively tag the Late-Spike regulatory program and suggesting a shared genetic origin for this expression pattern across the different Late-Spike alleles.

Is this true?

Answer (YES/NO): YES